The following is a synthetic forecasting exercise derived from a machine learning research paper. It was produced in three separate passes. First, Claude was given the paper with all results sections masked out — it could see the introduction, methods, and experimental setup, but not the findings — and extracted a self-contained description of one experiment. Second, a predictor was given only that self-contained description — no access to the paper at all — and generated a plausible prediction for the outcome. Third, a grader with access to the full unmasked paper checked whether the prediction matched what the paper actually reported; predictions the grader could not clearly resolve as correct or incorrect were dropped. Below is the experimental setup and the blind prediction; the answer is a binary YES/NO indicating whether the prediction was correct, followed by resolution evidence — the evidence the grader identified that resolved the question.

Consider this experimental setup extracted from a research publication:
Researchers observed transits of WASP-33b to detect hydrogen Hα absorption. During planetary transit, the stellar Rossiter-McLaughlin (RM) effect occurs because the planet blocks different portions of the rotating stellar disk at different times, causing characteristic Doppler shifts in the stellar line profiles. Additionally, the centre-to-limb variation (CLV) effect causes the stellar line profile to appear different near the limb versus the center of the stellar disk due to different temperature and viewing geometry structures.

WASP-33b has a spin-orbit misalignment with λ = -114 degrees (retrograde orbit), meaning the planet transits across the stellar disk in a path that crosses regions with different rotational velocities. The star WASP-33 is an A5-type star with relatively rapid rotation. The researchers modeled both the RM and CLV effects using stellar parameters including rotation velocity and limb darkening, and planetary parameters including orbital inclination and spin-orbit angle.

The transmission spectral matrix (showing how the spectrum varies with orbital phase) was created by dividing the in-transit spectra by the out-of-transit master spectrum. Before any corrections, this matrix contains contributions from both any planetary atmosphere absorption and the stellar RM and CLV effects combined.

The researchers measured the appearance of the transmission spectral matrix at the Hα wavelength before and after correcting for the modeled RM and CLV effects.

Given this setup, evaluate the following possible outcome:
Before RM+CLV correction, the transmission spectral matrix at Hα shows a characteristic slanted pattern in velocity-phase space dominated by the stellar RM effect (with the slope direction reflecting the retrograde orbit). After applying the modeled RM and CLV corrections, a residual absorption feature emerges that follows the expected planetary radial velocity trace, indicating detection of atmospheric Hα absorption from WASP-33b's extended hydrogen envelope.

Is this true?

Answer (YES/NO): YES